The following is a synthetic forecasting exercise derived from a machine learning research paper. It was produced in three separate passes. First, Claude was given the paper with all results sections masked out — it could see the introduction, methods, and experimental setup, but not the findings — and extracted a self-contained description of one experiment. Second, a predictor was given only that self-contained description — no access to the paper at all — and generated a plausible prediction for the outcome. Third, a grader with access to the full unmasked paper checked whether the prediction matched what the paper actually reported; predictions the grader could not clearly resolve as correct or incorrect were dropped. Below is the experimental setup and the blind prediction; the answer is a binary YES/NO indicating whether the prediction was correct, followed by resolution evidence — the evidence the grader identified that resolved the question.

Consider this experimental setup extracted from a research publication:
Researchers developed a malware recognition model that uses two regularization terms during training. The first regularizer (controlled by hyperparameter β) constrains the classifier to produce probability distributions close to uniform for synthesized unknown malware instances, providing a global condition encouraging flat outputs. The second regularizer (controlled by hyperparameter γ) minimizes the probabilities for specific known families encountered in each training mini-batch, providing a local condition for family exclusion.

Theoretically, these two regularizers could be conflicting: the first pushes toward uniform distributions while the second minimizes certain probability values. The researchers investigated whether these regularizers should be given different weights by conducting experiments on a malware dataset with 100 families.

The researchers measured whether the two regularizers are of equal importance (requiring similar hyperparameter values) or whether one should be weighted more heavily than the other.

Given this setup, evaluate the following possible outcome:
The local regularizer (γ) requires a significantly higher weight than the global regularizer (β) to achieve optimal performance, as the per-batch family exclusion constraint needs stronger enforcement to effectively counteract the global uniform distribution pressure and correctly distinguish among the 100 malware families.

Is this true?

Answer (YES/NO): NO